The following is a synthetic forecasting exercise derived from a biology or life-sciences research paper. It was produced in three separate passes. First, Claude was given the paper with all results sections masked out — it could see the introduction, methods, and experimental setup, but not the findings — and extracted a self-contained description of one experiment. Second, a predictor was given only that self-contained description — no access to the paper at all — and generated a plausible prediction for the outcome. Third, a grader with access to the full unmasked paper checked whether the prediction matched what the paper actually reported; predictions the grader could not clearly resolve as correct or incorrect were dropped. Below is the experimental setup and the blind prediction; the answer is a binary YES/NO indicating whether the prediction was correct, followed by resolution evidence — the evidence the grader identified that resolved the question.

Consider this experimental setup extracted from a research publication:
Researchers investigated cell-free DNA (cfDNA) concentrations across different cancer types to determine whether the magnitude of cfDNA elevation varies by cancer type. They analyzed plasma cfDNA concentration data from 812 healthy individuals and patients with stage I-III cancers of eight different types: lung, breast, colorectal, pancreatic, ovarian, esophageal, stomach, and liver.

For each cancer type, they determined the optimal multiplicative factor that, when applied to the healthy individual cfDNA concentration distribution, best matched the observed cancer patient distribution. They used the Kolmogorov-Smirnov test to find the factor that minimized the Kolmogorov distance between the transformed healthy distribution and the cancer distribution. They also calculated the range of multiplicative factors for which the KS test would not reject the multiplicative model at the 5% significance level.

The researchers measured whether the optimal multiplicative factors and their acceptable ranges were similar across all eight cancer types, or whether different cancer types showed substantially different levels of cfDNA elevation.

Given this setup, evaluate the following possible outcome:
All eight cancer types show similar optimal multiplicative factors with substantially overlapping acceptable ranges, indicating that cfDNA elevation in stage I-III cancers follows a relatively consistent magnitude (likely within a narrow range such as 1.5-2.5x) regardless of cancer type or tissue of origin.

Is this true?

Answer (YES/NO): NO